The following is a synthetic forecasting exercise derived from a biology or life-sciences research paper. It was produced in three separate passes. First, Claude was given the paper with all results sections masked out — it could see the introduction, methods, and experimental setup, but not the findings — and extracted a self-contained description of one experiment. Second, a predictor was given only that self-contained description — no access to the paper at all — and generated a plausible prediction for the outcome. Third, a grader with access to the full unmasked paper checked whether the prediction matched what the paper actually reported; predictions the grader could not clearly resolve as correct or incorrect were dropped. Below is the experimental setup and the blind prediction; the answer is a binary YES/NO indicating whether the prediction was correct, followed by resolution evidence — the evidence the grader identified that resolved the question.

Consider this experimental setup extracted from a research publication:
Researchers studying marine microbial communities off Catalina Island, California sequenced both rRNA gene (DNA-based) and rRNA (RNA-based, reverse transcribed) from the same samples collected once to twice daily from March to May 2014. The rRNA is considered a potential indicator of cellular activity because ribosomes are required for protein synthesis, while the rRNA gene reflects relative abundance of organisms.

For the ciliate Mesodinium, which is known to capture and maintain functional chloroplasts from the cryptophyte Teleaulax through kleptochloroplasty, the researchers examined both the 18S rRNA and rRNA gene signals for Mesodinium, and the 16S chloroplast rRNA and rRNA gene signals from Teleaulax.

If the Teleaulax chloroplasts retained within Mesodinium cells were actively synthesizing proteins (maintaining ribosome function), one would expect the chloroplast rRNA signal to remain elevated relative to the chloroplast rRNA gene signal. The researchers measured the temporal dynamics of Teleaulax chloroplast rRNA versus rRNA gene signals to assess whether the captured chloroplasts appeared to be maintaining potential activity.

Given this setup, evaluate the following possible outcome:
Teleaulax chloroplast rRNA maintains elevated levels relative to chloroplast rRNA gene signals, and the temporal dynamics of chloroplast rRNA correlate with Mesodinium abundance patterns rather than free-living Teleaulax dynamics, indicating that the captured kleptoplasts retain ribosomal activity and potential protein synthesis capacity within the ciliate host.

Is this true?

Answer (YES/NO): NO